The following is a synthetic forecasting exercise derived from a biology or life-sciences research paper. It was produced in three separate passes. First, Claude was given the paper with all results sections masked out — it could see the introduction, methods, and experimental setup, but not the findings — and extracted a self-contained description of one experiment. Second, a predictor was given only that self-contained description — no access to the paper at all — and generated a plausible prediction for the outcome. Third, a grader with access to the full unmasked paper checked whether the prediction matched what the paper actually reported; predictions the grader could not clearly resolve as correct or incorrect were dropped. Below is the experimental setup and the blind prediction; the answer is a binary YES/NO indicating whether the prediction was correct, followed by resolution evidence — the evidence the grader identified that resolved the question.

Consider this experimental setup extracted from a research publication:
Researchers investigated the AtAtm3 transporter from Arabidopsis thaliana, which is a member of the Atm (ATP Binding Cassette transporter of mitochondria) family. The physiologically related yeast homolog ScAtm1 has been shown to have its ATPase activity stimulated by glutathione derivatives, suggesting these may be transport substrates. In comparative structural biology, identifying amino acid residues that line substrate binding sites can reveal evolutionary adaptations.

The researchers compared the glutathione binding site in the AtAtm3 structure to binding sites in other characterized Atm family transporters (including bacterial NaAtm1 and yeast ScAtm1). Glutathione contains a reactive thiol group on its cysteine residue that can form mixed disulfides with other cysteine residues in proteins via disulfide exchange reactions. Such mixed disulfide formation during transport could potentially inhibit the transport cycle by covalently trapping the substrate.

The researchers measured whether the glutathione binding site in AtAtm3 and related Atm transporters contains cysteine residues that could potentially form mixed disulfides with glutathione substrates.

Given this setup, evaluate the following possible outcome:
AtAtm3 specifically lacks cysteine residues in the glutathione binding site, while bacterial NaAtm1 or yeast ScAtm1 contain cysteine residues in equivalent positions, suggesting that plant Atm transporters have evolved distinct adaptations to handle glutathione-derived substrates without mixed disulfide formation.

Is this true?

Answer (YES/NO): NO